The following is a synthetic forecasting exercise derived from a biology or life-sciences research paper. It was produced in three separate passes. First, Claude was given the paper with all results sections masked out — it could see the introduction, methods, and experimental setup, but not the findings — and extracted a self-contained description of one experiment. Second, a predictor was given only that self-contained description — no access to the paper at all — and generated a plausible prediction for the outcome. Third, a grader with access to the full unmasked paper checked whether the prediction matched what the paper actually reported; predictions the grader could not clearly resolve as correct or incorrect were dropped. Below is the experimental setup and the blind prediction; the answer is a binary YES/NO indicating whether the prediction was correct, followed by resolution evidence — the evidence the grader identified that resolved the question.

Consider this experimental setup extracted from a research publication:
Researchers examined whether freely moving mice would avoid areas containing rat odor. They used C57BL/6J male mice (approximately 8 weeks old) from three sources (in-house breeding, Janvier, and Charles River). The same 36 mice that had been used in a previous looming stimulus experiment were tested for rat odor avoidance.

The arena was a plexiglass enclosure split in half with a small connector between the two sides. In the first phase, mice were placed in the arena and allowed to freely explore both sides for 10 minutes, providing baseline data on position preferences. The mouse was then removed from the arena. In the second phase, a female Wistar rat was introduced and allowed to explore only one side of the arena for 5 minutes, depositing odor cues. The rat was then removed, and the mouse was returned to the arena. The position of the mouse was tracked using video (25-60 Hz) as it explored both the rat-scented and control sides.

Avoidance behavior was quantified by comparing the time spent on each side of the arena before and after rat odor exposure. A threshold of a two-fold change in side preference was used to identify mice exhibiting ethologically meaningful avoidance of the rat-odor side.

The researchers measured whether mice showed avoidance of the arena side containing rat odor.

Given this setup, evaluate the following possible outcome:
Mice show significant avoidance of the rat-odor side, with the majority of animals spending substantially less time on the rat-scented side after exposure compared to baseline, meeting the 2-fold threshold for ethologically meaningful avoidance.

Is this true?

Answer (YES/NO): NO